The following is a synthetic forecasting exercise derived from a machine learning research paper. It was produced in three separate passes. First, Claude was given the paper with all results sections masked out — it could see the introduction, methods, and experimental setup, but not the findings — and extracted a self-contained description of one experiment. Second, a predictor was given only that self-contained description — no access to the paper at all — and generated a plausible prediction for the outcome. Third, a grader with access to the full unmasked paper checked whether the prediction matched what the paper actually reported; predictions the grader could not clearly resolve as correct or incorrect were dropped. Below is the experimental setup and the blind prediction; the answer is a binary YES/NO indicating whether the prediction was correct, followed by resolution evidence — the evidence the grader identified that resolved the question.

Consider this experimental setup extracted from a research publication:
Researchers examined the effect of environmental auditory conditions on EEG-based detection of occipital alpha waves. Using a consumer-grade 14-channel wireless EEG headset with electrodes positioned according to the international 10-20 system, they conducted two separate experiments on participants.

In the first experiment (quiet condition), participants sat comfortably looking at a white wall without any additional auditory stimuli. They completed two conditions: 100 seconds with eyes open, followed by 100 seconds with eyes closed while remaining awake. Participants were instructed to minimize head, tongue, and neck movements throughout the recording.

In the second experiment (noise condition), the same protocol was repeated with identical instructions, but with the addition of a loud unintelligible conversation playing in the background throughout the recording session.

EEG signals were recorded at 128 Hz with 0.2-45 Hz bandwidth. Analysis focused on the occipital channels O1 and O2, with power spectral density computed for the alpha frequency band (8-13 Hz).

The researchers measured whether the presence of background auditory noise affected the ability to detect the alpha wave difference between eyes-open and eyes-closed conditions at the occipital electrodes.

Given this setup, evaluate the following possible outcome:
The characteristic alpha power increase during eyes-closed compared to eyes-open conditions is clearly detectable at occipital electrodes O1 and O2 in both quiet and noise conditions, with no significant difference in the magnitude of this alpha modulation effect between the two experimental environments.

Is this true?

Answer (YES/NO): NO